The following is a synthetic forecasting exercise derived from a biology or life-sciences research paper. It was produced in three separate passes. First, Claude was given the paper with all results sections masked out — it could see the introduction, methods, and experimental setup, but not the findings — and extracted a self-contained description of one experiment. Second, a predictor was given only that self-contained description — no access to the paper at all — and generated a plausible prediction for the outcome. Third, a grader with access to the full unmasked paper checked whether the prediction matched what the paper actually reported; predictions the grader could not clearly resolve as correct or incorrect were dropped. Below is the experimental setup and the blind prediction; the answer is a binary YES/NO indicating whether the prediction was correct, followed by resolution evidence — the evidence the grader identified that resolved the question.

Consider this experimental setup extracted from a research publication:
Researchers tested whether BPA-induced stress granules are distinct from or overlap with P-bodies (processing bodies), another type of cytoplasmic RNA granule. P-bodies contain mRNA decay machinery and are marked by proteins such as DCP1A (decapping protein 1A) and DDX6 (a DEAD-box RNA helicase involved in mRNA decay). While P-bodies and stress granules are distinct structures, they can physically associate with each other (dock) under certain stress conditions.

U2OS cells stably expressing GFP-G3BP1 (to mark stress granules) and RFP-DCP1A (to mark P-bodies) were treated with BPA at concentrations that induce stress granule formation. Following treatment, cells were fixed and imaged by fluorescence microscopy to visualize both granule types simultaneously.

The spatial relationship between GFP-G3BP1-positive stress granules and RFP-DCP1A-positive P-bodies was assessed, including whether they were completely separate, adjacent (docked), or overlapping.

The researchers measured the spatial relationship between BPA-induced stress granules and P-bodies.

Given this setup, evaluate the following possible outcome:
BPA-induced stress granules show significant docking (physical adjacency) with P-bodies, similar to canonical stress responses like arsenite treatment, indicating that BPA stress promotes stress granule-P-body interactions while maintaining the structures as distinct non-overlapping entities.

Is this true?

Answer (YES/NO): NO